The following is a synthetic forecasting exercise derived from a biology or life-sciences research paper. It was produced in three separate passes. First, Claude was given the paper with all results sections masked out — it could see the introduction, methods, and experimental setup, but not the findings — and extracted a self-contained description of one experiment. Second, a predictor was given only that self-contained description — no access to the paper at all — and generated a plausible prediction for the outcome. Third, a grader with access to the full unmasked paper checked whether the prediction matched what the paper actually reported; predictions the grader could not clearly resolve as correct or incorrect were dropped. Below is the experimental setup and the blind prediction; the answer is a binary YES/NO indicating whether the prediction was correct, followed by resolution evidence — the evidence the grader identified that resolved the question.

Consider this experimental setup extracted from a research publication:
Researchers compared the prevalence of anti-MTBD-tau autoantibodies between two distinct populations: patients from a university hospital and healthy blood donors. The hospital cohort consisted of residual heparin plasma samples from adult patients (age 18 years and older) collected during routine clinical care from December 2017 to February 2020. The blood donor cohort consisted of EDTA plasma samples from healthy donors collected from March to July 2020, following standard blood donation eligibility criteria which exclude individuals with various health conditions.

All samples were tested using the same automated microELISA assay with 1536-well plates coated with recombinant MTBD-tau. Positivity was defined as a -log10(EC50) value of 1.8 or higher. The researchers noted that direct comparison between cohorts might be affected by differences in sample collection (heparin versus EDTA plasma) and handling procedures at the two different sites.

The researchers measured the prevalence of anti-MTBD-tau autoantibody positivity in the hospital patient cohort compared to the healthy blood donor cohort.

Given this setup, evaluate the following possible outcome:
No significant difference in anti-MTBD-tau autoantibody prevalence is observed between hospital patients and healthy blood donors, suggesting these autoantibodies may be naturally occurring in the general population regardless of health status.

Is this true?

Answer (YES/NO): NO